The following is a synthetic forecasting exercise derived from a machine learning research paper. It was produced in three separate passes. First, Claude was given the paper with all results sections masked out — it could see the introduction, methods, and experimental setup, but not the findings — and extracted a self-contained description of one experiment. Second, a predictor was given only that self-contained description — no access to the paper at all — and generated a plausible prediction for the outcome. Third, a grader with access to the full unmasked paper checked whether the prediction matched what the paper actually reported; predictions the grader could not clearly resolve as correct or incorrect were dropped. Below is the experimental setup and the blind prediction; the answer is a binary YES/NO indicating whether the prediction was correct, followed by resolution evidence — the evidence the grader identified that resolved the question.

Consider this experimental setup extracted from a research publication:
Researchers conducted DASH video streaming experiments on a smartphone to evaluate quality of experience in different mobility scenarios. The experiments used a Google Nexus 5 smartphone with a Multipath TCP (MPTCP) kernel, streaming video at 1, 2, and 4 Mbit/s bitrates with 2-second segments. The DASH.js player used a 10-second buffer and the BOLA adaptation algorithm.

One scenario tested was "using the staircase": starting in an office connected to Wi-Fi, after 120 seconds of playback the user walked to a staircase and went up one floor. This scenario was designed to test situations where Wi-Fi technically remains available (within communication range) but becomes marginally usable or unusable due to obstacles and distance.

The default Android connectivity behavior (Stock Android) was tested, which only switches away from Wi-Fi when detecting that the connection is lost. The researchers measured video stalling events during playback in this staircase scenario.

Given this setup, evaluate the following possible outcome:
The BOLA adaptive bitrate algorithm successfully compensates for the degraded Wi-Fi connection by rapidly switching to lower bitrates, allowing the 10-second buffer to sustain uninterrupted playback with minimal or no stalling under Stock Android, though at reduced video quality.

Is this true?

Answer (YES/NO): NO